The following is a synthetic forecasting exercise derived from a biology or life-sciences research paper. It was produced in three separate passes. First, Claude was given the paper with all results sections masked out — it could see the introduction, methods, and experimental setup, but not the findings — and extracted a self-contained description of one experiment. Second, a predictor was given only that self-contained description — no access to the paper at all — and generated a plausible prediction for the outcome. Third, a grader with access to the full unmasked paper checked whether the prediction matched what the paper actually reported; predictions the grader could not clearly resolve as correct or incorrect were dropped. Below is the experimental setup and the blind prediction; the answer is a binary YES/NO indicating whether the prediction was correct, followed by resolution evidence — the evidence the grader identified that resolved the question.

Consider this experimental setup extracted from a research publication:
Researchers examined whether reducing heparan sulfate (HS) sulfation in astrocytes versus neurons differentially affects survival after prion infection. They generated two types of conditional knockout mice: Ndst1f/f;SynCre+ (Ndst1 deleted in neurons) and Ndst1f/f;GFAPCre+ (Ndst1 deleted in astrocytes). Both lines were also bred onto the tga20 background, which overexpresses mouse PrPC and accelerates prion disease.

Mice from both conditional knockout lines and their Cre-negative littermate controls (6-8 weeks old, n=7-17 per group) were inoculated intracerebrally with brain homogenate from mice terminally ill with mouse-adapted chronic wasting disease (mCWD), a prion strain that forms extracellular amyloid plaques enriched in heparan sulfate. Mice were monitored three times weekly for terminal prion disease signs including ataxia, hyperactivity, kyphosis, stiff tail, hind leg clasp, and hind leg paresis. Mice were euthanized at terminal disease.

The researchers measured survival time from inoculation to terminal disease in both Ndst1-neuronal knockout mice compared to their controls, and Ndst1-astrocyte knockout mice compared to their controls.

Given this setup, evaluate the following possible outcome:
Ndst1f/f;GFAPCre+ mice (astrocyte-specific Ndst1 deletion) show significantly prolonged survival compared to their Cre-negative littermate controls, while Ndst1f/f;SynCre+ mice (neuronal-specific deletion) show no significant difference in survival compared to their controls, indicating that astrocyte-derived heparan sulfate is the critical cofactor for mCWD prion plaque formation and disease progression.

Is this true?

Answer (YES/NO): NO